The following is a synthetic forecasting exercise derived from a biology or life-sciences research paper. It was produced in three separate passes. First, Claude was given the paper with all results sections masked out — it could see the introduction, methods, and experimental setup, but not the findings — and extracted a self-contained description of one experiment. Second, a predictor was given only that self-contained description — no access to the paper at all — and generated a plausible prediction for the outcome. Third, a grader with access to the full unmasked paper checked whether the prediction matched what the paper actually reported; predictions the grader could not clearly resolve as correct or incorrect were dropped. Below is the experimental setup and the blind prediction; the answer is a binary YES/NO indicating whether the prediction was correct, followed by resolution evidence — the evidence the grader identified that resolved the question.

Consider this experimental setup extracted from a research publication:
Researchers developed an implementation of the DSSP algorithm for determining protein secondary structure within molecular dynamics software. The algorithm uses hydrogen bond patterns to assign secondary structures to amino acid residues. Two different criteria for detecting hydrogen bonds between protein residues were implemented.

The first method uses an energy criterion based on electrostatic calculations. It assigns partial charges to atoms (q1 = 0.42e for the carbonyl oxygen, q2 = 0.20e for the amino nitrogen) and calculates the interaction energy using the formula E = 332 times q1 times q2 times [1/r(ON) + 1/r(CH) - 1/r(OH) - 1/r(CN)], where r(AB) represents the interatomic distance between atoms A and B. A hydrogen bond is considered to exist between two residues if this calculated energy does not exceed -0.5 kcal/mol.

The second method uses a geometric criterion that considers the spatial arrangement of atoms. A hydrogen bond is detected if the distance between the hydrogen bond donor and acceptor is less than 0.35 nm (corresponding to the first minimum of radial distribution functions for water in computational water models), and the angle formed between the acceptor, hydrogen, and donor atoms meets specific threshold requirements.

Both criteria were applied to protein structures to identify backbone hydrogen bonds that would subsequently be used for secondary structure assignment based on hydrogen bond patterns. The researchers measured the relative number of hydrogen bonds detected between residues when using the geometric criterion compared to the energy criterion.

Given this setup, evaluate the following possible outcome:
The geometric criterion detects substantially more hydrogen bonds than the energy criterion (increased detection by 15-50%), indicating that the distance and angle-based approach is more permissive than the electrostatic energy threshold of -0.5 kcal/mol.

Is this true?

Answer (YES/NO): NO